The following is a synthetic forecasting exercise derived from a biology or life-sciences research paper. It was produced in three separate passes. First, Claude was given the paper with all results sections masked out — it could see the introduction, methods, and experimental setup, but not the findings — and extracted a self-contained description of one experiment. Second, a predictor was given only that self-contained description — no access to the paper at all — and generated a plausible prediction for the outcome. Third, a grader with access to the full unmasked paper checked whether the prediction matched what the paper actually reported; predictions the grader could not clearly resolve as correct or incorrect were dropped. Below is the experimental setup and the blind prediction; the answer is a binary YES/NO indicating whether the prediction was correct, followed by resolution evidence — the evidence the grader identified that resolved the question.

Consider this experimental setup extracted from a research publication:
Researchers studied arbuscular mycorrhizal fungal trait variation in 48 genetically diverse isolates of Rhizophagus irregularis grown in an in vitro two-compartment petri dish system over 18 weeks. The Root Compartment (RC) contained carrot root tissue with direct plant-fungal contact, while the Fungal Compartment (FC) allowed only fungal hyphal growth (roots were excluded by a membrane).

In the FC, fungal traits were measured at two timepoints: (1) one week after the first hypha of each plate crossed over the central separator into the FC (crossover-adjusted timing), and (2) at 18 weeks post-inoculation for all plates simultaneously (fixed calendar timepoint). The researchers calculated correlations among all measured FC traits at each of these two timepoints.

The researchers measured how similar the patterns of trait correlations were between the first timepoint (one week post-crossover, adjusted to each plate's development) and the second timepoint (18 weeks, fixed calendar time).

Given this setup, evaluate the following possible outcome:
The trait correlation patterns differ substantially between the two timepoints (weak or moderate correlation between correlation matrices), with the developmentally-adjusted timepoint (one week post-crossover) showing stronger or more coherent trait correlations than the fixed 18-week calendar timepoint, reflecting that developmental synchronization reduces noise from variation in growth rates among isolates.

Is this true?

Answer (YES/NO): NO